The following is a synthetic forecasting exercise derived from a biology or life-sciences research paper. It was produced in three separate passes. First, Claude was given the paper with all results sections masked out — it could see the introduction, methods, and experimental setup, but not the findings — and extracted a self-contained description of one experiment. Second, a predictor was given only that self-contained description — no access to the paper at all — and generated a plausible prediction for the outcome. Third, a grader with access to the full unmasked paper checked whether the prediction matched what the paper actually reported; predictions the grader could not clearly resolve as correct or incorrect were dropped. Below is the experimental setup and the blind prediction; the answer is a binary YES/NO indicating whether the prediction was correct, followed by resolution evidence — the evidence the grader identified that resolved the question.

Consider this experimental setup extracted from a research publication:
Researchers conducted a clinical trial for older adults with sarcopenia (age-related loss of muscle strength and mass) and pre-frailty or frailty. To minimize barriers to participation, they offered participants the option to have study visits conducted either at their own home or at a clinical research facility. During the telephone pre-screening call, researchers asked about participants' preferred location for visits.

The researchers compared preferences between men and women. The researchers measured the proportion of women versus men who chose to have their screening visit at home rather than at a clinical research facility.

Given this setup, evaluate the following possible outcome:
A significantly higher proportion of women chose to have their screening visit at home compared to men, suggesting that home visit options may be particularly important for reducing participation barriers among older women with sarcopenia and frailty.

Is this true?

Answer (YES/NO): YES